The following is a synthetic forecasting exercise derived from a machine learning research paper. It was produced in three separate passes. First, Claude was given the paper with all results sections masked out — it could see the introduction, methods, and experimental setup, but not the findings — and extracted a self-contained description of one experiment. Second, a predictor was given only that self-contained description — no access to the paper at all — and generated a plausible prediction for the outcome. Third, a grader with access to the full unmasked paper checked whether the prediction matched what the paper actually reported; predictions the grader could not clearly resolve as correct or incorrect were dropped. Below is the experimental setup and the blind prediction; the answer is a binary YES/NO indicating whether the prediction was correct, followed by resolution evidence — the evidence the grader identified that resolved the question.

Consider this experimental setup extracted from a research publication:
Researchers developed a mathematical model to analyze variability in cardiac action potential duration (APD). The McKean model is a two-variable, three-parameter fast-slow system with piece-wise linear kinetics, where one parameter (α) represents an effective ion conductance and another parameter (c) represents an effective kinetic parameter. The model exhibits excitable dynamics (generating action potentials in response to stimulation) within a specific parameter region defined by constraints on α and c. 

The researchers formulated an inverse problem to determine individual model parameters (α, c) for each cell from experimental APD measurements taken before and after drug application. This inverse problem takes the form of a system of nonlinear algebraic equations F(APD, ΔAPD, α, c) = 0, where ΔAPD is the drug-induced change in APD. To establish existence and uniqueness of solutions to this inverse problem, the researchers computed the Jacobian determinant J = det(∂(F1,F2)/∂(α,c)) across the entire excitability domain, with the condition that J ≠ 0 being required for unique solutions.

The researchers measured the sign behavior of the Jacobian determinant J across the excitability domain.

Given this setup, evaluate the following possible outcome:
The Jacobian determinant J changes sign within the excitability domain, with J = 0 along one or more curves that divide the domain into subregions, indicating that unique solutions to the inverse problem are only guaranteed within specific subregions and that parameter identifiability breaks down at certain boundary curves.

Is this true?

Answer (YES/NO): NO